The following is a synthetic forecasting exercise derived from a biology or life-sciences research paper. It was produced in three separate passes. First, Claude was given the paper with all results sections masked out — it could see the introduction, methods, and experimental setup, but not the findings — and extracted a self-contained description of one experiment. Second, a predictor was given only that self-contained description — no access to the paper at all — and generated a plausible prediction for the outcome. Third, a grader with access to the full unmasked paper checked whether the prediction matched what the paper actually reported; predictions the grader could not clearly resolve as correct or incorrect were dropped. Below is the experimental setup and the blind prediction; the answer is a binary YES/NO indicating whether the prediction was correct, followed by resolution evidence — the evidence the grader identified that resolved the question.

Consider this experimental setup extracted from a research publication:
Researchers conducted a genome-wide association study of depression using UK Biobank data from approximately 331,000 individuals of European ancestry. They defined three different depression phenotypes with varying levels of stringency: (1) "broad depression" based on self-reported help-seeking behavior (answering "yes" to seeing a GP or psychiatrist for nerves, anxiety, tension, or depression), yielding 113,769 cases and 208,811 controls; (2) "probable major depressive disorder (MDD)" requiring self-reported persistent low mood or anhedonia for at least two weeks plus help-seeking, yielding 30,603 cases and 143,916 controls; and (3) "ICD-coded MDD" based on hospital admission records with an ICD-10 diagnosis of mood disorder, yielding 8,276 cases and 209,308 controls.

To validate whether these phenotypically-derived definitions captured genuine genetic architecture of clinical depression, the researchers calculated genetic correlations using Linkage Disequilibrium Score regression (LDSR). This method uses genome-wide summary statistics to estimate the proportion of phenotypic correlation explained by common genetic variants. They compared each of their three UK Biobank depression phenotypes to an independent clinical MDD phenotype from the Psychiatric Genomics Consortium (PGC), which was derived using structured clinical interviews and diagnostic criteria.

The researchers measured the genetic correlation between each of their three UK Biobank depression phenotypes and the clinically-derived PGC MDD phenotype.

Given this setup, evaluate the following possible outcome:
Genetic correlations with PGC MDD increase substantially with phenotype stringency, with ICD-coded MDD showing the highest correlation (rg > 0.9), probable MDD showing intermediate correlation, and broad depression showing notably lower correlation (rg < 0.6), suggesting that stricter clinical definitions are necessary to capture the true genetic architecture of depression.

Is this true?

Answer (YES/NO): NO